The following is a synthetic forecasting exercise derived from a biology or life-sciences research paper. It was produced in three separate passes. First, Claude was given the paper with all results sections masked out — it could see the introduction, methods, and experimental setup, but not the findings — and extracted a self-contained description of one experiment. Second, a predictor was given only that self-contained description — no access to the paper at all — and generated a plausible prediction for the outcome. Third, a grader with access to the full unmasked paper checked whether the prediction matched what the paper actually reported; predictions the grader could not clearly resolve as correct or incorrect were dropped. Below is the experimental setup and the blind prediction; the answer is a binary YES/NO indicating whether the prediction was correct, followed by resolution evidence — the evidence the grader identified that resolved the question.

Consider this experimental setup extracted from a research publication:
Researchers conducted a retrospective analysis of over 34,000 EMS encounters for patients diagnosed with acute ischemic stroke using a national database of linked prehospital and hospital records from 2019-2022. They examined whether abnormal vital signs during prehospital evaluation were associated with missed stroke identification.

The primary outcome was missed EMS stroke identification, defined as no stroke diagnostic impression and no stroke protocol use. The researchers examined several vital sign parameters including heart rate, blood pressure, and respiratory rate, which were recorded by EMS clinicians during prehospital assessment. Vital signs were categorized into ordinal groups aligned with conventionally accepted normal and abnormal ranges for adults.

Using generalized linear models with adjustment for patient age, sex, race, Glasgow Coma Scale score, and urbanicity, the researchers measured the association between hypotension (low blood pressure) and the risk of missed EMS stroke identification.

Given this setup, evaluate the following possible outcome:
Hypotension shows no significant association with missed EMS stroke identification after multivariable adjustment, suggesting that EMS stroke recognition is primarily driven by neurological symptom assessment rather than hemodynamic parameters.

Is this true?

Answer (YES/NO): NO